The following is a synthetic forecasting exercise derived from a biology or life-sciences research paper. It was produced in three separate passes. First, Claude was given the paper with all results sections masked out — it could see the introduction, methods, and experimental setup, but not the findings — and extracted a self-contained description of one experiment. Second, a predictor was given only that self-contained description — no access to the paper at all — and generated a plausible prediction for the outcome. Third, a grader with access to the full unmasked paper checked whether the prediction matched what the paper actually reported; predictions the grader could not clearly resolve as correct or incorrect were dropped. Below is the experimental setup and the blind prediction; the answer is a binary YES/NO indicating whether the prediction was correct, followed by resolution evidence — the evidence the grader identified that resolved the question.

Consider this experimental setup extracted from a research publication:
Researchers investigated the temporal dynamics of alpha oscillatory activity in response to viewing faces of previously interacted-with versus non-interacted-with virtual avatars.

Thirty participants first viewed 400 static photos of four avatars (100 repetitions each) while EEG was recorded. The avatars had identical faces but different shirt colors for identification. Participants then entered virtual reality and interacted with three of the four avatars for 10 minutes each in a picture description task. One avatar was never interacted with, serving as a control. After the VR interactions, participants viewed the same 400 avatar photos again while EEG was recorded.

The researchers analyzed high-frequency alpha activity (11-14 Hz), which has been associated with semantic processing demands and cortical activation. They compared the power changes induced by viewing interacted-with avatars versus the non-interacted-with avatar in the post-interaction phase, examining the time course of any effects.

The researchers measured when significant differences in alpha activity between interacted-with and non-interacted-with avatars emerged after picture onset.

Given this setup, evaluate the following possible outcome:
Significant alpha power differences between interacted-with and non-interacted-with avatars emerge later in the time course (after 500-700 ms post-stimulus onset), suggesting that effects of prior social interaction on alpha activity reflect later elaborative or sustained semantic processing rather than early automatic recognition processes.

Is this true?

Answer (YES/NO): NO